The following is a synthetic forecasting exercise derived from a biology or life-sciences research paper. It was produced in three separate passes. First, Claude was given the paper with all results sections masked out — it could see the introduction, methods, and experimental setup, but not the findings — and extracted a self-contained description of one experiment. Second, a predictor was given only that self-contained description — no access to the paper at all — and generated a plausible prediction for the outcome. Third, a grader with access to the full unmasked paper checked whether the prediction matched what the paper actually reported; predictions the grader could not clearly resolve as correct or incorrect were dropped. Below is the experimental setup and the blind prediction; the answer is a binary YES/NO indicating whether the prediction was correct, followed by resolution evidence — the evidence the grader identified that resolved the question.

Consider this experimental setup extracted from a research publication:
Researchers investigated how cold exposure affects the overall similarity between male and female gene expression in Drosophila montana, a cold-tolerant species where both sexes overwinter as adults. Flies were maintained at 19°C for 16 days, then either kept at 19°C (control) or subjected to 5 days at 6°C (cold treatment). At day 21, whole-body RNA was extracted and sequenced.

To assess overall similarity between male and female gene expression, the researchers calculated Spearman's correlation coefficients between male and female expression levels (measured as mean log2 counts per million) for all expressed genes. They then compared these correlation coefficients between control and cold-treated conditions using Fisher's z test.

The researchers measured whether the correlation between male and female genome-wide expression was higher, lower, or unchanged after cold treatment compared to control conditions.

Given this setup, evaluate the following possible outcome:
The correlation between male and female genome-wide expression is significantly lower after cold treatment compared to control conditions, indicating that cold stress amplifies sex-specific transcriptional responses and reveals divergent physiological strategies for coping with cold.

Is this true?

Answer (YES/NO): NO